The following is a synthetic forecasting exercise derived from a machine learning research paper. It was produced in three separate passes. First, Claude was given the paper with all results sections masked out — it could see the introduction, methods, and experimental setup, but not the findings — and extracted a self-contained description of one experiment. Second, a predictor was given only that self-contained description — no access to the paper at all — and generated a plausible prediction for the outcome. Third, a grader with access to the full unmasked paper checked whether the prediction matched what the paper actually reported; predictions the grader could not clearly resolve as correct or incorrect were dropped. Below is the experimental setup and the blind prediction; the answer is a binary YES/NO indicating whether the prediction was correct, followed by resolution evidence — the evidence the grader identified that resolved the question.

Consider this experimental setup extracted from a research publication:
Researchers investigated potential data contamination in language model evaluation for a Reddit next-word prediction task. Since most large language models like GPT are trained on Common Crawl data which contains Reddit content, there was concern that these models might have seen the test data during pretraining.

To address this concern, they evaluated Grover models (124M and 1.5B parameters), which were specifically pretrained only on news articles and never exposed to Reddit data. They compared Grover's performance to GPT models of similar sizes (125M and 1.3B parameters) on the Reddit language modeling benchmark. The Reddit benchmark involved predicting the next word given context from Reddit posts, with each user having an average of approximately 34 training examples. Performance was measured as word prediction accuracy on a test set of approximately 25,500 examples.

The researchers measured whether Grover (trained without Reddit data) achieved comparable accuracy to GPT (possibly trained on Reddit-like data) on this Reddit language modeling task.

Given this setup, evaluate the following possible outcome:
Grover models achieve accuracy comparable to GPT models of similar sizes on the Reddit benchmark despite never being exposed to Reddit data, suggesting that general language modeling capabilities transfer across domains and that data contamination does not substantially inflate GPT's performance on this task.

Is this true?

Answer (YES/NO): YES